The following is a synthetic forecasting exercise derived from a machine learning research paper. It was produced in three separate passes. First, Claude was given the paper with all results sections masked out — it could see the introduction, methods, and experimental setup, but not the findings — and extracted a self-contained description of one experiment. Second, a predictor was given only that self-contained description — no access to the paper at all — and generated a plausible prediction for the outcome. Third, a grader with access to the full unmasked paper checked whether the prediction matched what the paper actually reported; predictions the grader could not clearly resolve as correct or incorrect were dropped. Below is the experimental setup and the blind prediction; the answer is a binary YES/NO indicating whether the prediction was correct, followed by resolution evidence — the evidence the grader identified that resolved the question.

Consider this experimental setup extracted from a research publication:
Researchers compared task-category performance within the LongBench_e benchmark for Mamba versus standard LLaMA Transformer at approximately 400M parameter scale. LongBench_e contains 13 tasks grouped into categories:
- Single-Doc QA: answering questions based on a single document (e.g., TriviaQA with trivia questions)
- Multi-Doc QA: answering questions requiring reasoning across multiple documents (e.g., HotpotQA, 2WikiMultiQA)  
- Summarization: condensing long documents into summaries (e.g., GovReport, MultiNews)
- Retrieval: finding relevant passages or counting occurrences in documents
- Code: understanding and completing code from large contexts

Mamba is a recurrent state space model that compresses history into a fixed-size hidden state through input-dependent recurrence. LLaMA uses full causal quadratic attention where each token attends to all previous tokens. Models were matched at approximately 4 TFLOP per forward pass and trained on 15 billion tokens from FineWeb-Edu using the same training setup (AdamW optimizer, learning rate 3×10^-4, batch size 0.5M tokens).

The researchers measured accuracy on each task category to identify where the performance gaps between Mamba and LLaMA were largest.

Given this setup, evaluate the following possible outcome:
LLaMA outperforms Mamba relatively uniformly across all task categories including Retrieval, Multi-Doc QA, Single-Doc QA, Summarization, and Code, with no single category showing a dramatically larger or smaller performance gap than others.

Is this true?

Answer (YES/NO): NO